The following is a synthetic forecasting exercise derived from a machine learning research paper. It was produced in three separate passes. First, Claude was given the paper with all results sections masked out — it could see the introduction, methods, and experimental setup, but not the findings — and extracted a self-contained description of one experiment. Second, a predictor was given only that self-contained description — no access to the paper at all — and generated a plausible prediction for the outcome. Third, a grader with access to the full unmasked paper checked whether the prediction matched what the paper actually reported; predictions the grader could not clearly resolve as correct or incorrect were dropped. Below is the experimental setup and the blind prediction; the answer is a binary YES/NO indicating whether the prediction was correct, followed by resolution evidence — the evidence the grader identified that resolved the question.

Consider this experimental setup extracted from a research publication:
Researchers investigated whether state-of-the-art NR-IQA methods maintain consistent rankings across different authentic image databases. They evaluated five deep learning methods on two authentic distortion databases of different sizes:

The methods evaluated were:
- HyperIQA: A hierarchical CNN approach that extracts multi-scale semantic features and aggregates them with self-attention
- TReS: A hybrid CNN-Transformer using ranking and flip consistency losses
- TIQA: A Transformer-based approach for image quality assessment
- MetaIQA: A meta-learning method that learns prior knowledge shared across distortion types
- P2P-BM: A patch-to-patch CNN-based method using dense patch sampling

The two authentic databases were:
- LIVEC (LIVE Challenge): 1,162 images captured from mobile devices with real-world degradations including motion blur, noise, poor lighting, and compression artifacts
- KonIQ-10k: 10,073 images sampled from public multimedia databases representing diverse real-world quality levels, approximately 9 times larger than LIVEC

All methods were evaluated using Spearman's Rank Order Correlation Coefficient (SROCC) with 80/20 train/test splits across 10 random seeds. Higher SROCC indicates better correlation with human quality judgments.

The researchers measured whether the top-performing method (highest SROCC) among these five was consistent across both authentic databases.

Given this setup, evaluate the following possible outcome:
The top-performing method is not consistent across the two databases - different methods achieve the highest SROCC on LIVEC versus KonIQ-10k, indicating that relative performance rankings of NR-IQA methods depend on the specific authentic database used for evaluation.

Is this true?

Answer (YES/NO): YES